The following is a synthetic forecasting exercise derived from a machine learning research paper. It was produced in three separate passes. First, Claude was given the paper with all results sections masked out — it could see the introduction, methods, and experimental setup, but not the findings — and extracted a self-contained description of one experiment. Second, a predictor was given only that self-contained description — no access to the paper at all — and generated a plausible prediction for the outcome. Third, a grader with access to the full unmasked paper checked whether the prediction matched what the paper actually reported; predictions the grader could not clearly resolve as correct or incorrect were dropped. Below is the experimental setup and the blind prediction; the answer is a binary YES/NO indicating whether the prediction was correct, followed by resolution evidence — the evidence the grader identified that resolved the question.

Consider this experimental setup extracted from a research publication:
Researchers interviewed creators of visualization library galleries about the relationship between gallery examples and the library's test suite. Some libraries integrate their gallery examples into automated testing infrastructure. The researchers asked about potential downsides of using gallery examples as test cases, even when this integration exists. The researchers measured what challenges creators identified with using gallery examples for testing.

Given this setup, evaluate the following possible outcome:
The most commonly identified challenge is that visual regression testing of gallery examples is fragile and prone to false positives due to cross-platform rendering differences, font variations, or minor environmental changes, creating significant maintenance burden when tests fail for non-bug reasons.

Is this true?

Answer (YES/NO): NO